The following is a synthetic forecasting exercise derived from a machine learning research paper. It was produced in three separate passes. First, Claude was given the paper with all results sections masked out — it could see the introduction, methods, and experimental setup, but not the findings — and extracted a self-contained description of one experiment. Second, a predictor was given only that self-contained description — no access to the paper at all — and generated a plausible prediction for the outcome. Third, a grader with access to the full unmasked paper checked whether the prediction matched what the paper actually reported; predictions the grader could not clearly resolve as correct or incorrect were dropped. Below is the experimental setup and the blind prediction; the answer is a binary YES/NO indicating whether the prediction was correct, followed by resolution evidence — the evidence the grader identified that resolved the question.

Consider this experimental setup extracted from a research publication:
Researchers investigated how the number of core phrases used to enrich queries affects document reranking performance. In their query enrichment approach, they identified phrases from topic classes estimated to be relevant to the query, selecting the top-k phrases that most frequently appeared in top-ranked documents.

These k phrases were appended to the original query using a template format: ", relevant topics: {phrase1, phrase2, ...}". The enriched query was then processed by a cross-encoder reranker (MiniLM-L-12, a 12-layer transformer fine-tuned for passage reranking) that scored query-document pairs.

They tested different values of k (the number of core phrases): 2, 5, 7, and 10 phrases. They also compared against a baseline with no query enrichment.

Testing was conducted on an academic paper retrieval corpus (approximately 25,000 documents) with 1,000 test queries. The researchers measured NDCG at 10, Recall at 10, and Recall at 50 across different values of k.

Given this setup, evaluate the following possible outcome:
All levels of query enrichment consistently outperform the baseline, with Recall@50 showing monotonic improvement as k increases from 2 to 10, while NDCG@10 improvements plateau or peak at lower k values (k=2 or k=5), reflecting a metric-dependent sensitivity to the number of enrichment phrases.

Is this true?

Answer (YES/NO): NO